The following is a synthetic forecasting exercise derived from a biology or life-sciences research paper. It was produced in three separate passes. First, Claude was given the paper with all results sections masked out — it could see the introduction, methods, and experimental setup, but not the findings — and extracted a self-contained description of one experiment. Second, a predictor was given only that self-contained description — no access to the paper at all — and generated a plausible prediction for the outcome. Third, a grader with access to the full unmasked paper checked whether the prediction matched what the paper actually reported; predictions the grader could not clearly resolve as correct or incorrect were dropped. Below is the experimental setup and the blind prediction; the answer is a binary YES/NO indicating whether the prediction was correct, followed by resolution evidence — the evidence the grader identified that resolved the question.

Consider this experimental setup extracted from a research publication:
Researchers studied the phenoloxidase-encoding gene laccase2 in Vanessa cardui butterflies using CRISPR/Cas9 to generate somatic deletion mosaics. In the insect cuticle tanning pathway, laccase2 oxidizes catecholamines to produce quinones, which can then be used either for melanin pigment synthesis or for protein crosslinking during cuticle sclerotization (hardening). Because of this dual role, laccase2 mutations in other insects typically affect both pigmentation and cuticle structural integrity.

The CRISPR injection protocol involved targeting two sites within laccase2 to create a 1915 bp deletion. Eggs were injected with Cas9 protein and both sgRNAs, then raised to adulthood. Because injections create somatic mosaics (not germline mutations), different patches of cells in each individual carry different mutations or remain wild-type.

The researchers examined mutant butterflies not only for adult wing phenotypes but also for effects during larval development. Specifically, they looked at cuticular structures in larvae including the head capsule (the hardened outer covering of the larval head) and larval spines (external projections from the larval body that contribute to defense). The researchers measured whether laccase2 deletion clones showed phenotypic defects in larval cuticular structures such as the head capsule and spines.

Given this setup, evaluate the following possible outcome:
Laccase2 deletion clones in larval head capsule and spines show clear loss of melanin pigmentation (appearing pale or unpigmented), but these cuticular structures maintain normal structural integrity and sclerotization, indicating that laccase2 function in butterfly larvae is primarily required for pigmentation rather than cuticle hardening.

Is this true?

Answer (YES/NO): NO